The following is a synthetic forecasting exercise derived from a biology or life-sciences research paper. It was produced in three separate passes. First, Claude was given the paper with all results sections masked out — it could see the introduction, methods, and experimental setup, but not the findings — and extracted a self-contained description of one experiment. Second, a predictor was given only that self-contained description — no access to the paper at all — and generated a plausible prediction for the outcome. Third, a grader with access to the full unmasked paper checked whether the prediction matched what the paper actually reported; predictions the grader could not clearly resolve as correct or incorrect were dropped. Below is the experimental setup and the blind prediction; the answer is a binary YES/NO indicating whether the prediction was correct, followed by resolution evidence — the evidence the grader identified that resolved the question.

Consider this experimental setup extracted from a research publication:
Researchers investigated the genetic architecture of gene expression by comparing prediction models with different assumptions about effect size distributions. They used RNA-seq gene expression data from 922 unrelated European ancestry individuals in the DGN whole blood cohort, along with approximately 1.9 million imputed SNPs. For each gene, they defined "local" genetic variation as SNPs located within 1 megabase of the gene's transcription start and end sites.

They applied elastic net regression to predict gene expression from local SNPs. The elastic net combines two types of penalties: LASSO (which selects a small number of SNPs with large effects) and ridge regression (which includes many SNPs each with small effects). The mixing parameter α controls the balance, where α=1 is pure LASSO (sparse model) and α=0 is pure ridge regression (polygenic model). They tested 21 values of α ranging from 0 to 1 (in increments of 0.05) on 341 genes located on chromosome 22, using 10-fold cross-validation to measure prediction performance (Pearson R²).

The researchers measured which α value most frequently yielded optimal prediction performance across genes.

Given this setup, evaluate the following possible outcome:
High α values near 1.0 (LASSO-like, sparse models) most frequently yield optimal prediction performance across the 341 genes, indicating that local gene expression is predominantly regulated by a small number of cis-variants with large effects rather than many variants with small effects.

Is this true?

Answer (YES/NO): NO